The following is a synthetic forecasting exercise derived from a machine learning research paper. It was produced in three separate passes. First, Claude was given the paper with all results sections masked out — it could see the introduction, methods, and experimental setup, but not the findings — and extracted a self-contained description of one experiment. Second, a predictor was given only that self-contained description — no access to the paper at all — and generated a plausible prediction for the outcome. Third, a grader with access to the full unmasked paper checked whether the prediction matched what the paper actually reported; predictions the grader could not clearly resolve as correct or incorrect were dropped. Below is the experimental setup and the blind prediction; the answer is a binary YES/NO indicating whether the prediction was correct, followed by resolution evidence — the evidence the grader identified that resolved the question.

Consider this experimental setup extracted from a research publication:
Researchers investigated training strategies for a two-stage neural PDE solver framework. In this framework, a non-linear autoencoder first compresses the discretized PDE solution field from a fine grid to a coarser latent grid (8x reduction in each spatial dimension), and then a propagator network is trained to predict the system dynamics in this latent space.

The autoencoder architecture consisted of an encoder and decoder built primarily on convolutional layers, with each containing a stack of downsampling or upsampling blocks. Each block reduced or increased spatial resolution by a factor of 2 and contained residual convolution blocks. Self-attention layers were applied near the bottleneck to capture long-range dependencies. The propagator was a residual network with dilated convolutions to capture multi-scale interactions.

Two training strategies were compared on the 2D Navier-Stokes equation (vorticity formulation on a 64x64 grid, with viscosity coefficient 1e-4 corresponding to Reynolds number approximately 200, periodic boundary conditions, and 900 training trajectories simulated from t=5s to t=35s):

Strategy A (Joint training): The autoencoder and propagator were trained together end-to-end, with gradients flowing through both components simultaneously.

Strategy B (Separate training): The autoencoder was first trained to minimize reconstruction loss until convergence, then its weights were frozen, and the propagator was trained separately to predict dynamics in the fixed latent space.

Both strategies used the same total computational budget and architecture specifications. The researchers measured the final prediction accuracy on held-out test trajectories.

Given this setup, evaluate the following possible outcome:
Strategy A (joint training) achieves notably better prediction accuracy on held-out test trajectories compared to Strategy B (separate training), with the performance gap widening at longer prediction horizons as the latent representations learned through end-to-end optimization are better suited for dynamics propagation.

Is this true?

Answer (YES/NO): NO